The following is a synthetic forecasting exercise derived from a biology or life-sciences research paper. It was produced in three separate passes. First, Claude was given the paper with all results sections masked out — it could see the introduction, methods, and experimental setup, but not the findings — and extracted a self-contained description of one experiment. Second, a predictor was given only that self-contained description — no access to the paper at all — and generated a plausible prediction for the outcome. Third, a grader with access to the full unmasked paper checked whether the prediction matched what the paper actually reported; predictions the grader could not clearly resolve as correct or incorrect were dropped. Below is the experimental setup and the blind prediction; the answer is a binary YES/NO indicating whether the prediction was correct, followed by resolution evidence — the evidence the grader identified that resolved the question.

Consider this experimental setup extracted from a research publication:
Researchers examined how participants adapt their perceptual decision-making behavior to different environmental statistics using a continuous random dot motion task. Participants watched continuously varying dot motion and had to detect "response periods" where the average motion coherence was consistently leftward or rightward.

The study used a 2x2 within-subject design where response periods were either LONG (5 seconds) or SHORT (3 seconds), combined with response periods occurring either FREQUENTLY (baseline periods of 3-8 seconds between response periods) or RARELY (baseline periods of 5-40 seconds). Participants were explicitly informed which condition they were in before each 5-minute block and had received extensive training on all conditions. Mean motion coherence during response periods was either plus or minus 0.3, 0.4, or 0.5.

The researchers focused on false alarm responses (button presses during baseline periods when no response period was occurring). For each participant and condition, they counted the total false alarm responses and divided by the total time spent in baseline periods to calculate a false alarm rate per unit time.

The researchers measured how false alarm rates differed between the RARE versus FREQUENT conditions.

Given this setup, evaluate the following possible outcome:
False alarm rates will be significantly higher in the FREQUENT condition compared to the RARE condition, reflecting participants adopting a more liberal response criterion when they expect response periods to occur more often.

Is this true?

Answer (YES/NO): NO